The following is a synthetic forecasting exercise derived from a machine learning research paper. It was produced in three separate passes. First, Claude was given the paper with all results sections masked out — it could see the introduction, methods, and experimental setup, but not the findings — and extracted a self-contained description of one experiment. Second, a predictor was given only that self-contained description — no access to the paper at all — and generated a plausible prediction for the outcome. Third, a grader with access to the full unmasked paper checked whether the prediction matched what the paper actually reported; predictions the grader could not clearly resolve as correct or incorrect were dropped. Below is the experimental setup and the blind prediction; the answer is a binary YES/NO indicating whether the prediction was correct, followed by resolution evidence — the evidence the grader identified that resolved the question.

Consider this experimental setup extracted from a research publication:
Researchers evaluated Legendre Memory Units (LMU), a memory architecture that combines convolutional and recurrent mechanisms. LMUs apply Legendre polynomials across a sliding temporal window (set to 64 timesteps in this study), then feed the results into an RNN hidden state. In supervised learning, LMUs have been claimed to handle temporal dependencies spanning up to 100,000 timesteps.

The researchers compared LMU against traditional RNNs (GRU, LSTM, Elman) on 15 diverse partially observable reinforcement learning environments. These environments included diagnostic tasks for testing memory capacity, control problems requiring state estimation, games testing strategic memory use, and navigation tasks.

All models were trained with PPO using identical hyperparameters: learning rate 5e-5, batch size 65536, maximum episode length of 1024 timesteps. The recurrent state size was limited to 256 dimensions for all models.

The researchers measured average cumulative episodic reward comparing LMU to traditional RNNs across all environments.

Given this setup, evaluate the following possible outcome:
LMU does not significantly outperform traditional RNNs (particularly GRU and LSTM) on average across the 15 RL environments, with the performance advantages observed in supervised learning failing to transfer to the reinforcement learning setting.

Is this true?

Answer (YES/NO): YES